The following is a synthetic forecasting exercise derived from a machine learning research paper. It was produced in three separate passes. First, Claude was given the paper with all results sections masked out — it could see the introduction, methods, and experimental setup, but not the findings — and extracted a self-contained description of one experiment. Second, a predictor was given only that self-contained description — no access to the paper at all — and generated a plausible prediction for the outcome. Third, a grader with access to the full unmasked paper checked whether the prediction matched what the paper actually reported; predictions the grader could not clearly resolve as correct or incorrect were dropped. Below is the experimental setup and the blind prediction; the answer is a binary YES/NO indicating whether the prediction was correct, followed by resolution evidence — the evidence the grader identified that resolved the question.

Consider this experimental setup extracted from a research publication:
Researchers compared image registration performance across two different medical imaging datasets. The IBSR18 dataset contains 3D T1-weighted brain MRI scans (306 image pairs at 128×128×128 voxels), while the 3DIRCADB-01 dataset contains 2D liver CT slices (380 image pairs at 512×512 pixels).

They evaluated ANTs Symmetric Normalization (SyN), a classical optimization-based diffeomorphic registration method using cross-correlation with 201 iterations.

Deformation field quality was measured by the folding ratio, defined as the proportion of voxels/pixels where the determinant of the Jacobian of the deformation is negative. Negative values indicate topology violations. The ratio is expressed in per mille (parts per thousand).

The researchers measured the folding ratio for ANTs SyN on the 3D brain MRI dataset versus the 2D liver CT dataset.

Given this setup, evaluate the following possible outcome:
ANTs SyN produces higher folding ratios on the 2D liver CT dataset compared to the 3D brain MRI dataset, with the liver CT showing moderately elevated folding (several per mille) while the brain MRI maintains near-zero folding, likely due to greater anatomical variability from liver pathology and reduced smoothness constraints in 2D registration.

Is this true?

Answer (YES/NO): NO